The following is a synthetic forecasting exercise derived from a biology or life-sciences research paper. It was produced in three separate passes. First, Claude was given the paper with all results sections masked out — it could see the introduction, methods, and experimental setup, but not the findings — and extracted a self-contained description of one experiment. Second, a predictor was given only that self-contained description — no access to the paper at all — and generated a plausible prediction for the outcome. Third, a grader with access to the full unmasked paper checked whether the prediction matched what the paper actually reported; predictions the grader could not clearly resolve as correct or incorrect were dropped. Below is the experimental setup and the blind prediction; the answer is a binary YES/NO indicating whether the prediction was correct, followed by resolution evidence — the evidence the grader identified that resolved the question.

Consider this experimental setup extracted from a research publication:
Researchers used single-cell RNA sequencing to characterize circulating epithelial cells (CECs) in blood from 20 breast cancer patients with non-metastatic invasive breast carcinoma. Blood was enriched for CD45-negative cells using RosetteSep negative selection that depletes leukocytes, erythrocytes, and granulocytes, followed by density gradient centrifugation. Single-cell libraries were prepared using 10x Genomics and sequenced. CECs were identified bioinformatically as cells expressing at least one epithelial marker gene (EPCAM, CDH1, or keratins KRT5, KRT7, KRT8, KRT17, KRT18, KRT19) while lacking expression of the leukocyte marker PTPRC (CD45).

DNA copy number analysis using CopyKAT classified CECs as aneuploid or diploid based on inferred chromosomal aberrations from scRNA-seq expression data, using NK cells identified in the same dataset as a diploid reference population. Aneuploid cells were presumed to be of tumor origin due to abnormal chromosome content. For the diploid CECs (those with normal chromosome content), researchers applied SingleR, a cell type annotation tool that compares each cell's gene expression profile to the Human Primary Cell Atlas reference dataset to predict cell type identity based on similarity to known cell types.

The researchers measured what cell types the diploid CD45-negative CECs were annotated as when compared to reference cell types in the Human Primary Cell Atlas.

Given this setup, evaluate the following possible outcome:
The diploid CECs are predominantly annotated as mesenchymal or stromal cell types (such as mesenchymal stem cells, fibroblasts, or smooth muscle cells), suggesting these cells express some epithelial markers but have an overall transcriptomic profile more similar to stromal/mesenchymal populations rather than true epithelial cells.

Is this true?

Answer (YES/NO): NO